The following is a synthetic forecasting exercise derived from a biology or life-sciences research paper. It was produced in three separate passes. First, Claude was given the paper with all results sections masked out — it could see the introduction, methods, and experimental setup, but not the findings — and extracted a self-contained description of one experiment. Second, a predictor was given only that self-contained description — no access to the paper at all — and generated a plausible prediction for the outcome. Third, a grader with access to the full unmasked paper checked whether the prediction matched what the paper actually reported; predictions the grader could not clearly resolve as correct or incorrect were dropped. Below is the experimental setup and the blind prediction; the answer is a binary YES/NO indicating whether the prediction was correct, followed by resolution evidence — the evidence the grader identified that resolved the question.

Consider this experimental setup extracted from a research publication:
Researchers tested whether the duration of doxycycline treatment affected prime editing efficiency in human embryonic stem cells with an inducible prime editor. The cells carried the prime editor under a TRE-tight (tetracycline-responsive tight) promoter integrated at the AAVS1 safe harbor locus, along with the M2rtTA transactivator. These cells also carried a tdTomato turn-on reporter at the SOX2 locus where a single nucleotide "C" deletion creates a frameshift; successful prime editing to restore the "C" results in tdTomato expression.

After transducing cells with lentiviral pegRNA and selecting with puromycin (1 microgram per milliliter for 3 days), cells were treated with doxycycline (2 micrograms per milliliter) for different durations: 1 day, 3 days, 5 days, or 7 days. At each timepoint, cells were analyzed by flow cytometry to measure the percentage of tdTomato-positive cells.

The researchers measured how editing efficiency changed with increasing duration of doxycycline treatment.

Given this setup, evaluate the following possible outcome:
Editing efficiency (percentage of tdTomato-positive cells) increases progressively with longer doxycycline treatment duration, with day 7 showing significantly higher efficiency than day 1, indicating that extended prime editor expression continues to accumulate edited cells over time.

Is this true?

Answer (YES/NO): YES